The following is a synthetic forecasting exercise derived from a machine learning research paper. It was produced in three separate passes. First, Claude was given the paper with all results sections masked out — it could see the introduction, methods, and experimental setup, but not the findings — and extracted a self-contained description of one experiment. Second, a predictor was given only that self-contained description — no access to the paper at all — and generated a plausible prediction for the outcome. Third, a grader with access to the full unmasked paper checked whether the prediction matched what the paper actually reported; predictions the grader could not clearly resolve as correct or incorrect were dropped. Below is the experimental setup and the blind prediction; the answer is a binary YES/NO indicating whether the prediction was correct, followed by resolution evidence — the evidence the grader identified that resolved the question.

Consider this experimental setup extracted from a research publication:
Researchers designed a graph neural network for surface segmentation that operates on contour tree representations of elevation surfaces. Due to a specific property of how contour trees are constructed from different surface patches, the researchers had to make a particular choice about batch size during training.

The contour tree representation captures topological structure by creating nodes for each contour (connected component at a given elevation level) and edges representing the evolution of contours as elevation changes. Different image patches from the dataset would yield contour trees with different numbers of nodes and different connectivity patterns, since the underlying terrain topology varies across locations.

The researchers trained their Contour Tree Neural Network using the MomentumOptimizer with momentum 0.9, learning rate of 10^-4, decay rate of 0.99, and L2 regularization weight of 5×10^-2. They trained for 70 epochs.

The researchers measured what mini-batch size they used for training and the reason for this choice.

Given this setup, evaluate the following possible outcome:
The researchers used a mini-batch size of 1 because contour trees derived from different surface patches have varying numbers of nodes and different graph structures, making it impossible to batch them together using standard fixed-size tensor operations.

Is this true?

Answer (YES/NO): YES